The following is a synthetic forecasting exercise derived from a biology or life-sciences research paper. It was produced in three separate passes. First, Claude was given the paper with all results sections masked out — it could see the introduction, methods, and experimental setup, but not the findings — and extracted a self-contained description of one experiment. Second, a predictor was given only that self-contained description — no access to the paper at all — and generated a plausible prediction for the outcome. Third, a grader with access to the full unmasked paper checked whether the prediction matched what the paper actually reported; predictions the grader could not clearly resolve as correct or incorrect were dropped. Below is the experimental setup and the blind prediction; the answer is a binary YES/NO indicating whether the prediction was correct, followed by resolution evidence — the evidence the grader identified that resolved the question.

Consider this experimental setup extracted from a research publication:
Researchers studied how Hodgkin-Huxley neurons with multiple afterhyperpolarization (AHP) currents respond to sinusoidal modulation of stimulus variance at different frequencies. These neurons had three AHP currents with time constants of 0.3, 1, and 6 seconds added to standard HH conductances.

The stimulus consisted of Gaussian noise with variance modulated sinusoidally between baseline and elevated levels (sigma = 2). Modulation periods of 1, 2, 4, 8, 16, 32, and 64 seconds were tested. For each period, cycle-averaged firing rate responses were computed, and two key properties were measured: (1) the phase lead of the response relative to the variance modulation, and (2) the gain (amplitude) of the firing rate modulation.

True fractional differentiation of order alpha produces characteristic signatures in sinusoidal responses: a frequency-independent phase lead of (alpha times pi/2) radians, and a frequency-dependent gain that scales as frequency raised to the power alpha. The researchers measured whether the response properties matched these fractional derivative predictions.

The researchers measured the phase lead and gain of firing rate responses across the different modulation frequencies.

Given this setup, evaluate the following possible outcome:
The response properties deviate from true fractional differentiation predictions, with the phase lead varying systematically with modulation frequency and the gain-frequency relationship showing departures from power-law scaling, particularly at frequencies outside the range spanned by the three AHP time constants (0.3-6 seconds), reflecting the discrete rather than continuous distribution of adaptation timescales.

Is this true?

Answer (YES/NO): NO